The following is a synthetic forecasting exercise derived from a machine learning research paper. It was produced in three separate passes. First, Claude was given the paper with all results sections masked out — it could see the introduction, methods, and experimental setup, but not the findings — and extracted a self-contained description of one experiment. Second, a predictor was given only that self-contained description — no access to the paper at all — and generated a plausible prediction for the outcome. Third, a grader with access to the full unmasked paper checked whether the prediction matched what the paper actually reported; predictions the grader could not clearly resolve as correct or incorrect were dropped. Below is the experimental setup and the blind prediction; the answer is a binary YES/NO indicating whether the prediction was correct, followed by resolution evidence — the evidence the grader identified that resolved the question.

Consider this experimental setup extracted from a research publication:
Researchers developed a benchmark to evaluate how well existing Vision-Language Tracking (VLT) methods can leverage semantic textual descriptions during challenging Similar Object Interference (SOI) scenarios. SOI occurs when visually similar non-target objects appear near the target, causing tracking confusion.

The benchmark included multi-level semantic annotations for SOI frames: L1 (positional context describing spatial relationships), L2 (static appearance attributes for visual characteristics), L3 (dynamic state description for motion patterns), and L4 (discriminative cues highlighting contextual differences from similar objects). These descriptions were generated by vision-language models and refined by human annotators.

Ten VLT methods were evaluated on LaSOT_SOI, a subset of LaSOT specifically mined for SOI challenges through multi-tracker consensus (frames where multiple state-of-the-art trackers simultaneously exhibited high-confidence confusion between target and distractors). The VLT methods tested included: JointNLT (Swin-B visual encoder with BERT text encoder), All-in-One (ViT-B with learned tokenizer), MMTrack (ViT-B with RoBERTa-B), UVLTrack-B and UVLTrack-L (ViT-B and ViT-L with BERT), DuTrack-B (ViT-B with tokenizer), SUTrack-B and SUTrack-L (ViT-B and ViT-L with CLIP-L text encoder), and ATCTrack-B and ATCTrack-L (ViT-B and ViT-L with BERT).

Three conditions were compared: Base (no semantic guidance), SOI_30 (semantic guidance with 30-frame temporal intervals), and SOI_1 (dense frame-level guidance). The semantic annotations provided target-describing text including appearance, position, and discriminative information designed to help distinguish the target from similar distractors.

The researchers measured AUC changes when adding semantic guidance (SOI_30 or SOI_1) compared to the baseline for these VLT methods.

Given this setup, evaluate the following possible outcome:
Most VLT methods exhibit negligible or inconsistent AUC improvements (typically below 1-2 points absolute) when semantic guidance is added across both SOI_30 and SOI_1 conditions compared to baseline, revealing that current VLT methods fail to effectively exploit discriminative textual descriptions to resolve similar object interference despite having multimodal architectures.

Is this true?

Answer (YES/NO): YES